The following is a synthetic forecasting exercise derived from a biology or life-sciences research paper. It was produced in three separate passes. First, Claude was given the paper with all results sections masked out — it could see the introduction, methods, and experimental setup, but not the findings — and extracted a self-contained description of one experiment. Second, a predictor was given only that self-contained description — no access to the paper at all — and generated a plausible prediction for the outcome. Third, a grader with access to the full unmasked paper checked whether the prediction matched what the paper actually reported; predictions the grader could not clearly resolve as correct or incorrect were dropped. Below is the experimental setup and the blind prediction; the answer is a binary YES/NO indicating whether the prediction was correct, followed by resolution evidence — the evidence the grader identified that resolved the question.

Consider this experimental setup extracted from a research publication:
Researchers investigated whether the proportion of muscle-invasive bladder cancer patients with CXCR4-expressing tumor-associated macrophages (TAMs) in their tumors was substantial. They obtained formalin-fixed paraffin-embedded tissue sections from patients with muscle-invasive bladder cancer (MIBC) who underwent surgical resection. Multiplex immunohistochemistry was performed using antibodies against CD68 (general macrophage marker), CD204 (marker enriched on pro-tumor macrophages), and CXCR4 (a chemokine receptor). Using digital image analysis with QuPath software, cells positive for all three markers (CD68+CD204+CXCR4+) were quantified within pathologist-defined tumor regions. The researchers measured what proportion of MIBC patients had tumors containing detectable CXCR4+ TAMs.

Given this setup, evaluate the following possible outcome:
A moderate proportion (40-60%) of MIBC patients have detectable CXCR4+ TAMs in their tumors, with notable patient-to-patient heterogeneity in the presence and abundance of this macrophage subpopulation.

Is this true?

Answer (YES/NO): YES